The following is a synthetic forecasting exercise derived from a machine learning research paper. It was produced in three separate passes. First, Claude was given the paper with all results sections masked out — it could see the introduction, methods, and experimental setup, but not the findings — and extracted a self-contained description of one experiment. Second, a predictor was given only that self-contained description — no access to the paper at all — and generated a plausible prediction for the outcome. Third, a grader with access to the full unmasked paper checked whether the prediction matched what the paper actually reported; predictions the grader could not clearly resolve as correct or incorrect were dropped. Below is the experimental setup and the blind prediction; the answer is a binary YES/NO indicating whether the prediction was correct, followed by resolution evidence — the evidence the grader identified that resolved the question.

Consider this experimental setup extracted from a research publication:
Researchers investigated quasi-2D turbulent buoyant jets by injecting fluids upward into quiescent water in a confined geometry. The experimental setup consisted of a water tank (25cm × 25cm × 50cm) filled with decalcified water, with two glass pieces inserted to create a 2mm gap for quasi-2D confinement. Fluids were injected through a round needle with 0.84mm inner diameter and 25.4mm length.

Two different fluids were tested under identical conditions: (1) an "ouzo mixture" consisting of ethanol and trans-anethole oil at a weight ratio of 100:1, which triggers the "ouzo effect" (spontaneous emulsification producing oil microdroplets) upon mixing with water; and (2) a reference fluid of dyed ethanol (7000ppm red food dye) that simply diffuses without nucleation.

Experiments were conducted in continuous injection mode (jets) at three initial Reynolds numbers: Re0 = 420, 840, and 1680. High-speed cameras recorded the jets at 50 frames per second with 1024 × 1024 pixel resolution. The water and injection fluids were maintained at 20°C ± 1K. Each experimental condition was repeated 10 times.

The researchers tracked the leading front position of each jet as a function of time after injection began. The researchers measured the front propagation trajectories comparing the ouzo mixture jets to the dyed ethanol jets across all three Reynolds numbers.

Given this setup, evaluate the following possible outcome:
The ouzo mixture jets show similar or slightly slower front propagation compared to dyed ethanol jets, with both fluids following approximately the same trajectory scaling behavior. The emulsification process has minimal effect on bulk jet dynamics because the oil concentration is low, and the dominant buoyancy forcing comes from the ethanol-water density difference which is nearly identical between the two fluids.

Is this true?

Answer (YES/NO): YES